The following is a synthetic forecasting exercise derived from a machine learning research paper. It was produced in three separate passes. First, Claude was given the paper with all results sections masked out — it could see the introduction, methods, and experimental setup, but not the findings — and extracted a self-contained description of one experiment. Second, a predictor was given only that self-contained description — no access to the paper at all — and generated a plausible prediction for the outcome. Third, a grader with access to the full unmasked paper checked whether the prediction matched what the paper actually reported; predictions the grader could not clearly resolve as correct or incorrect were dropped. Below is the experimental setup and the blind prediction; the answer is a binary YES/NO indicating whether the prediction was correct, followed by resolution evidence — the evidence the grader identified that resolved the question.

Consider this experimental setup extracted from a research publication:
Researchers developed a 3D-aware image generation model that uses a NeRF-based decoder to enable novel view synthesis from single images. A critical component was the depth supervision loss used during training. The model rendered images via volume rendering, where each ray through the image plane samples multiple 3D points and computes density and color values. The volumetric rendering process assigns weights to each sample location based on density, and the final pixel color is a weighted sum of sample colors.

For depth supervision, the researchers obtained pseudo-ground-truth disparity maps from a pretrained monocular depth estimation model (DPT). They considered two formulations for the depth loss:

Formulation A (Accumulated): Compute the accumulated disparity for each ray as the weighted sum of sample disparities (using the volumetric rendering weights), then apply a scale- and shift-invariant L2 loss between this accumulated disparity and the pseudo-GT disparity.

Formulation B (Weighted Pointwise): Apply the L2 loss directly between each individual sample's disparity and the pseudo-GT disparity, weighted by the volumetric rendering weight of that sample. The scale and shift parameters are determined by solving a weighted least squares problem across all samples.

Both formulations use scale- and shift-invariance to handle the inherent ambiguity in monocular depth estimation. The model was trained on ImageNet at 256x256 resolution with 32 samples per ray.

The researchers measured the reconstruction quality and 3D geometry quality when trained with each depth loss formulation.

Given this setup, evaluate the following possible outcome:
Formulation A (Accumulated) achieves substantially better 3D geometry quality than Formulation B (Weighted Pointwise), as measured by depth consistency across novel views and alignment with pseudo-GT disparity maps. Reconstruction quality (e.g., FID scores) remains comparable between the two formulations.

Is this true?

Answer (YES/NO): NO